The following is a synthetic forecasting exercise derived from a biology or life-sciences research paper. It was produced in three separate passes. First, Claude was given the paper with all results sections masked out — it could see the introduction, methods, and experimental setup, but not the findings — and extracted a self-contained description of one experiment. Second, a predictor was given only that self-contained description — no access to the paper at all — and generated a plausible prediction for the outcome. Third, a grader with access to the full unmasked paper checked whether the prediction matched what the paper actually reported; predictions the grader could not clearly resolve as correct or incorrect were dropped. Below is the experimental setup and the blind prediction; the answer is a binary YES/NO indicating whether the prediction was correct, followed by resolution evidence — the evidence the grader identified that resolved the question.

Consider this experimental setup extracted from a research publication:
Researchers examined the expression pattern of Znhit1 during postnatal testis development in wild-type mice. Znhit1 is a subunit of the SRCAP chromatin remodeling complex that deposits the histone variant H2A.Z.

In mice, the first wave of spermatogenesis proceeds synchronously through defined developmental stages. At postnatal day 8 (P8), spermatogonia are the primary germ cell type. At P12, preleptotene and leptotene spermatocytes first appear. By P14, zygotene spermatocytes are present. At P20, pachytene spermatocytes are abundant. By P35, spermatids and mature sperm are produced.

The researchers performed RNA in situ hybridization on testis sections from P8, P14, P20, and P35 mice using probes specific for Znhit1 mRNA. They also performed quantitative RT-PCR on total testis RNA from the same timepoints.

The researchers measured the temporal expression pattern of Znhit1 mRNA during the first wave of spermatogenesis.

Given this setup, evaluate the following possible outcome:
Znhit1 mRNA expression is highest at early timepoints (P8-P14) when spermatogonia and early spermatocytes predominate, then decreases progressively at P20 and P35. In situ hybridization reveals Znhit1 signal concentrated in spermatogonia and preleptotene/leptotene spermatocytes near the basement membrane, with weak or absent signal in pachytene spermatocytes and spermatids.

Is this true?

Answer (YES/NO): NO